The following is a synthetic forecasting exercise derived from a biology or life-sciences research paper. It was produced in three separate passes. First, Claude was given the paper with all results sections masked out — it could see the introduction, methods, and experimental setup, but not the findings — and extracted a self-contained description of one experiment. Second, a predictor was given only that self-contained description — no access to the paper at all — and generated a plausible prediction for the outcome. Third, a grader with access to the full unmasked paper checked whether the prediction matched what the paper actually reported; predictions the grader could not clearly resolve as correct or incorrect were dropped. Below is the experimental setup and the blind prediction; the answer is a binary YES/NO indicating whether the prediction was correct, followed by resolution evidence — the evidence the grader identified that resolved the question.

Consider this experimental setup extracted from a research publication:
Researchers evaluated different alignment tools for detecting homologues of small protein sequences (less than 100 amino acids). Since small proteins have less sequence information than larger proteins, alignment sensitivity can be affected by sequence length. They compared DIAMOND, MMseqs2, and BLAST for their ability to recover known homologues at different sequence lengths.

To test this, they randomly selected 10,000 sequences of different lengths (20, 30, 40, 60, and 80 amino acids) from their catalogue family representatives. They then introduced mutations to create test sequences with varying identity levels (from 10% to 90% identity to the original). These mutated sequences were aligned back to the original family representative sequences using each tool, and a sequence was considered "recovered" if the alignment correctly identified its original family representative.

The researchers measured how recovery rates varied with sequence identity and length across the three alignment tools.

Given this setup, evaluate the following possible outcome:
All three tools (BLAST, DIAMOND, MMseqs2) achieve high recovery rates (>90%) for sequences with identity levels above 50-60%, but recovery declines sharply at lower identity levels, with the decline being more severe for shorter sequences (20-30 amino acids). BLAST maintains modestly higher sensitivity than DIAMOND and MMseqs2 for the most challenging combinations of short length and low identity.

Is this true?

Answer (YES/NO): NO